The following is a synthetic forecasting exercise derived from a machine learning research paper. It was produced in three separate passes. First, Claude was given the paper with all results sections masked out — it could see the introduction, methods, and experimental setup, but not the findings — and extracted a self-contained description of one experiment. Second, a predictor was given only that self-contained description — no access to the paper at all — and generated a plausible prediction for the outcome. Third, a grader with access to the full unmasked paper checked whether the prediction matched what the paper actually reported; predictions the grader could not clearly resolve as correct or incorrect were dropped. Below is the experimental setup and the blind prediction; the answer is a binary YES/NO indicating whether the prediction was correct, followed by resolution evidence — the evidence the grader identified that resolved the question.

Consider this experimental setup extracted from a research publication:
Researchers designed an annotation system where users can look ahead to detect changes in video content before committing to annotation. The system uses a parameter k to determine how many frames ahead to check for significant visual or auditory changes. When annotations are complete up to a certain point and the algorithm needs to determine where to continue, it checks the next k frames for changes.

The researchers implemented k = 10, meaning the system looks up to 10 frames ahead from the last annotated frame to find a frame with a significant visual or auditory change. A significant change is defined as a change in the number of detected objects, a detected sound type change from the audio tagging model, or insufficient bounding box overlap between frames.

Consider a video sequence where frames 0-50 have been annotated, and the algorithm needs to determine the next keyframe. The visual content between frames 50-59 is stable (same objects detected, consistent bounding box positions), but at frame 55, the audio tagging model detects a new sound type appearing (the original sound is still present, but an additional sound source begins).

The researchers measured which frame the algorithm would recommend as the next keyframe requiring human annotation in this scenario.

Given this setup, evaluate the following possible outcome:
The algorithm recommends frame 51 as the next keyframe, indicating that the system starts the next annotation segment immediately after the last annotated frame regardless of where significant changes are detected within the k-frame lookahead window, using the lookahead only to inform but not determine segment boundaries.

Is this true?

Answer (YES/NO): NO